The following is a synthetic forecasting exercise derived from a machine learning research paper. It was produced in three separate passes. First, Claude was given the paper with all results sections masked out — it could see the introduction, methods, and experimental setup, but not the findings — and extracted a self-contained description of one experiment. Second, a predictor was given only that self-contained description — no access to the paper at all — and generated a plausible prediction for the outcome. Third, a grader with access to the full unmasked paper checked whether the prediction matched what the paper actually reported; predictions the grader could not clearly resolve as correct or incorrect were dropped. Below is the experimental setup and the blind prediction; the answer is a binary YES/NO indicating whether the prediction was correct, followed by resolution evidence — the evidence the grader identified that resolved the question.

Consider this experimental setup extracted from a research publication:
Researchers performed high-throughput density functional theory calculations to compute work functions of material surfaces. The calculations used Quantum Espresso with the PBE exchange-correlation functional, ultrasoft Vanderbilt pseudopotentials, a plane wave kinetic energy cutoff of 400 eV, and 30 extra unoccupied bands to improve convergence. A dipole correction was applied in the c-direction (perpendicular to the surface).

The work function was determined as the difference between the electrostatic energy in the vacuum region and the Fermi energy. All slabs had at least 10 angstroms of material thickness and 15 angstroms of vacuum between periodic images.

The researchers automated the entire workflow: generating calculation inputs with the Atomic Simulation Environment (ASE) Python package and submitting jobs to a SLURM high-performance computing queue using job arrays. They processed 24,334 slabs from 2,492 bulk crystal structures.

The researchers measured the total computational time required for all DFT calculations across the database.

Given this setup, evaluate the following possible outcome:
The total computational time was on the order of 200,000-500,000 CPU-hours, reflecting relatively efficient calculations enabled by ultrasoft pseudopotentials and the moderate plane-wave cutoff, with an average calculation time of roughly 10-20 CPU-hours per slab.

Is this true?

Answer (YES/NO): NO